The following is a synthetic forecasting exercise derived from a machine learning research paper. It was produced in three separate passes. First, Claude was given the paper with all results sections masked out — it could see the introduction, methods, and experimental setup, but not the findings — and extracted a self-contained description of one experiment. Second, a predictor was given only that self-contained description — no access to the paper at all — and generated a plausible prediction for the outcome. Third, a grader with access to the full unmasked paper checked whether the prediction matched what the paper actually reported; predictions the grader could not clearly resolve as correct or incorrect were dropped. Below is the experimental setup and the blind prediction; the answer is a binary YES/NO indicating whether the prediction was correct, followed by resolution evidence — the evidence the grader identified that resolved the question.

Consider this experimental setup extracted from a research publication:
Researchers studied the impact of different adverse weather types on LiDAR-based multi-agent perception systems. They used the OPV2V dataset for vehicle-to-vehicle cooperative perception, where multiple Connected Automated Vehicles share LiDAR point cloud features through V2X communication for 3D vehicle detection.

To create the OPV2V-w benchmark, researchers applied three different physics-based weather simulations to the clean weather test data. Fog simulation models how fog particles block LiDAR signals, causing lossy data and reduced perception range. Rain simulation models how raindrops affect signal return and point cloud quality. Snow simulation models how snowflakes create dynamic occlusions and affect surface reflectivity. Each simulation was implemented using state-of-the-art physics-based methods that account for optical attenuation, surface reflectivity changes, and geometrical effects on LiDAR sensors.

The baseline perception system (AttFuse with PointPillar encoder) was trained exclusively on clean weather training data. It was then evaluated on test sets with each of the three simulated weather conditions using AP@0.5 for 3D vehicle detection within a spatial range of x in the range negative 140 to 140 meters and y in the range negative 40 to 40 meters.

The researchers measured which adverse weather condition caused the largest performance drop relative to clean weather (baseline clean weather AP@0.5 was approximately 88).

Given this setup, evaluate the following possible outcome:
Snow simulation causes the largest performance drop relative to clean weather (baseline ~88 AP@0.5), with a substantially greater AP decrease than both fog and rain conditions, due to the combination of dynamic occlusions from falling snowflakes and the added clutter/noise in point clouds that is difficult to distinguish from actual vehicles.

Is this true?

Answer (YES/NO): YES